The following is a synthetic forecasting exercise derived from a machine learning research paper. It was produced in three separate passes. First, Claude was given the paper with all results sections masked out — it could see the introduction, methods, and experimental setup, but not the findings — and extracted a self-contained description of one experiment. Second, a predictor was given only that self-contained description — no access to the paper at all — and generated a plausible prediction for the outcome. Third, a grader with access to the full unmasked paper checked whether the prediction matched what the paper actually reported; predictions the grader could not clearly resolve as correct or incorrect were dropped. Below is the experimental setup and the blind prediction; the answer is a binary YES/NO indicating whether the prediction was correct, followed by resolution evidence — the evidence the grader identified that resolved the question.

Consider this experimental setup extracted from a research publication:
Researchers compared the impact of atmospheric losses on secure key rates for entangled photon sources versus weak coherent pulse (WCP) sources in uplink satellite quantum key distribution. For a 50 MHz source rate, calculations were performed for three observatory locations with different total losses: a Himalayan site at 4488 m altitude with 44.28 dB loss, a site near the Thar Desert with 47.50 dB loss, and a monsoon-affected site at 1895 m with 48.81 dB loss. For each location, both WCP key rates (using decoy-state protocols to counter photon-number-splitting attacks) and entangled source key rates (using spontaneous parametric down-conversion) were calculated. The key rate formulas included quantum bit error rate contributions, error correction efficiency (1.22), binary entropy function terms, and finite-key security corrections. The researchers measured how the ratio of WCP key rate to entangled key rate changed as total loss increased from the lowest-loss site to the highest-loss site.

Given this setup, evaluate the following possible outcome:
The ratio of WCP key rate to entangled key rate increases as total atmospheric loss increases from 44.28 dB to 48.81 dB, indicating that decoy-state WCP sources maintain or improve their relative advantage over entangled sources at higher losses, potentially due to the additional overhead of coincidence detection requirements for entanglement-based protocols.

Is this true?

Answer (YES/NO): YES